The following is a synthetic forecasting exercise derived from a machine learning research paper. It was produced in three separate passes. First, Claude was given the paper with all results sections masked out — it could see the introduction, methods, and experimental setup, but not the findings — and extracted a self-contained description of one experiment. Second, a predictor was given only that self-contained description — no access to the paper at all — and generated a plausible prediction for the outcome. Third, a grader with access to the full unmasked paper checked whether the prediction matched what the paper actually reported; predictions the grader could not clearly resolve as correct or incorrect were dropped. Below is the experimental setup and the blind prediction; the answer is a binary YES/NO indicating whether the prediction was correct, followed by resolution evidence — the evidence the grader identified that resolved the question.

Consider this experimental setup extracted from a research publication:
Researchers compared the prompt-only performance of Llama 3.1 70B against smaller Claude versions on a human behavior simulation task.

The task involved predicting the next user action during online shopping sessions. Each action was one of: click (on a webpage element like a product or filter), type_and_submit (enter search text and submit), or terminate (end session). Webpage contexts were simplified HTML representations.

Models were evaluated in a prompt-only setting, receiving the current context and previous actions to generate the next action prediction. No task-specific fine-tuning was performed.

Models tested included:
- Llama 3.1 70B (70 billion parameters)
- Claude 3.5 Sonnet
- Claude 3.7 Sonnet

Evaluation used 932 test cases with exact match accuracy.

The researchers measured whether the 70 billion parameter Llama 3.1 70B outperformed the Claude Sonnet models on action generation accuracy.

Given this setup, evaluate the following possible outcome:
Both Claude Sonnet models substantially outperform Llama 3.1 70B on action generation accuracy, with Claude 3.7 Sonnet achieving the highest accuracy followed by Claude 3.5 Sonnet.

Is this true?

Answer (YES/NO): NO